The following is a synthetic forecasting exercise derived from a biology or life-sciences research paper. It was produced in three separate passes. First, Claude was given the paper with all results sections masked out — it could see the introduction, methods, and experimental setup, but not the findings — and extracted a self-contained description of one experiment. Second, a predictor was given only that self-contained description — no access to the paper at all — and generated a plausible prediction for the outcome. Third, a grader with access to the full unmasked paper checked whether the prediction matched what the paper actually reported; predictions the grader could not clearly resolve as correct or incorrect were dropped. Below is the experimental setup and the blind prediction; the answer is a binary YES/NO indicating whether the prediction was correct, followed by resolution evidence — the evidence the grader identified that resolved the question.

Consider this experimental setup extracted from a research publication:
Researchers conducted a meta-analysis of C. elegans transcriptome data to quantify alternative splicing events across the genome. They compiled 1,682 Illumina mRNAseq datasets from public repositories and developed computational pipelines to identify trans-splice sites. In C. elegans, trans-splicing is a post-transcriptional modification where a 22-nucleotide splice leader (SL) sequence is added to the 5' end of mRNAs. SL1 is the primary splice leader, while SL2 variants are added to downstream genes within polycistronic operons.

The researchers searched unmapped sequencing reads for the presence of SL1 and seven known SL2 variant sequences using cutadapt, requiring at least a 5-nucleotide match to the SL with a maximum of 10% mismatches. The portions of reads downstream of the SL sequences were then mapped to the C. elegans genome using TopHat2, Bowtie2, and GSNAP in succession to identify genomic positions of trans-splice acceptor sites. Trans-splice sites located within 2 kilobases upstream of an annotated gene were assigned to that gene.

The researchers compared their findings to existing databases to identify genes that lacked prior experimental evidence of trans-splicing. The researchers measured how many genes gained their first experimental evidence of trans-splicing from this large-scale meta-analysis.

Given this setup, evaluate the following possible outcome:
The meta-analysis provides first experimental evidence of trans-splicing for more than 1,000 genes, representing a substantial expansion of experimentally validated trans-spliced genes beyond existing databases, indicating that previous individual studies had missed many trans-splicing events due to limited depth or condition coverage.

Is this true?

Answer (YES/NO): YES